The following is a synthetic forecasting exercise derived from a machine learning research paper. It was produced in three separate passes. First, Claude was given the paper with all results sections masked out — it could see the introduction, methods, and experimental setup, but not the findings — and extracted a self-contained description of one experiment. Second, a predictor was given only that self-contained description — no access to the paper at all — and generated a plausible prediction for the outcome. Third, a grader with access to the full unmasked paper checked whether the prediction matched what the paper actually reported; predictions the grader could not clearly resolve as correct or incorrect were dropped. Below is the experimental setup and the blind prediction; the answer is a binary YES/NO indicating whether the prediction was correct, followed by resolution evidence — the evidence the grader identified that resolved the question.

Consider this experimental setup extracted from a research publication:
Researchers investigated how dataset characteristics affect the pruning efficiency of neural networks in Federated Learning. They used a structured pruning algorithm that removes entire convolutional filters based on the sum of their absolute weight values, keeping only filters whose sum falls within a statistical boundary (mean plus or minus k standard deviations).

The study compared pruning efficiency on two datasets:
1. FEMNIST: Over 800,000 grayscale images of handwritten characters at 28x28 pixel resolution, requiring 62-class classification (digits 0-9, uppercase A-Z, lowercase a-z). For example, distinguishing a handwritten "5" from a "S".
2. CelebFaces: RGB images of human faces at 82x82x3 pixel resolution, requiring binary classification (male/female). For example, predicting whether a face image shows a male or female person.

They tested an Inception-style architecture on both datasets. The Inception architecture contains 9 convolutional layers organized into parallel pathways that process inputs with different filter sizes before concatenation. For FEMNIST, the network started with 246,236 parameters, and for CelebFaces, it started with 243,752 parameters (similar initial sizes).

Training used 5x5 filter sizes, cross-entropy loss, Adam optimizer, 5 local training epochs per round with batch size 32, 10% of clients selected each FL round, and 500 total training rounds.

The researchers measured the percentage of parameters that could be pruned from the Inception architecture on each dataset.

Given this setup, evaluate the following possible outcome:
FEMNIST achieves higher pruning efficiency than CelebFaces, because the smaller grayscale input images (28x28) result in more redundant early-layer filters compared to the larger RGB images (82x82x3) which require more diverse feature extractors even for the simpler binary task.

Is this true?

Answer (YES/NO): YES